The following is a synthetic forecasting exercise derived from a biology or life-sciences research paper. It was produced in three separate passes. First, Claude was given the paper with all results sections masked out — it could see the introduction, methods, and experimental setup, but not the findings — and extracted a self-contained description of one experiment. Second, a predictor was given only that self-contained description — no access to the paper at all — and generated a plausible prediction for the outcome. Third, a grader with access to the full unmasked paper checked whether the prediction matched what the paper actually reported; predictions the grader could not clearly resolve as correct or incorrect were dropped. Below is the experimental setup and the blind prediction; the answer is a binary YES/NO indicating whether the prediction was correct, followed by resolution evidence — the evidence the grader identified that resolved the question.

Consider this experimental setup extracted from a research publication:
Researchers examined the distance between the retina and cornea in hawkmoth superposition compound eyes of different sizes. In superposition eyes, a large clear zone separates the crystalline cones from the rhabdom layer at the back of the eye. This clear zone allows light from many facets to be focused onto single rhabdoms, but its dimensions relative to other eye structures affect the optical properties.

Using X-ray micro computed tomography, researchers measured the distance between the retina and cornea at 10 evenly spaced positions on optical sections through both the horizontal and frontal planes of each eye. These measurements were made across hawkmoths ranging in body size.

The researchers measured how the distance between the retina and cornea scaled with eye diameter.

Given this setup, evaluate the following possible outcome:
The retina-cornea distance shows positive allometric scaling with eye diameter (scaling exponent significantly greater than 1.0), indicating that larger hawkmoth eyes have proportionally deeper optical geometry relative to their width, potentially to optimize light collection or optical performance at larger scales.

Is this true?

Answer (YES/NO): NO